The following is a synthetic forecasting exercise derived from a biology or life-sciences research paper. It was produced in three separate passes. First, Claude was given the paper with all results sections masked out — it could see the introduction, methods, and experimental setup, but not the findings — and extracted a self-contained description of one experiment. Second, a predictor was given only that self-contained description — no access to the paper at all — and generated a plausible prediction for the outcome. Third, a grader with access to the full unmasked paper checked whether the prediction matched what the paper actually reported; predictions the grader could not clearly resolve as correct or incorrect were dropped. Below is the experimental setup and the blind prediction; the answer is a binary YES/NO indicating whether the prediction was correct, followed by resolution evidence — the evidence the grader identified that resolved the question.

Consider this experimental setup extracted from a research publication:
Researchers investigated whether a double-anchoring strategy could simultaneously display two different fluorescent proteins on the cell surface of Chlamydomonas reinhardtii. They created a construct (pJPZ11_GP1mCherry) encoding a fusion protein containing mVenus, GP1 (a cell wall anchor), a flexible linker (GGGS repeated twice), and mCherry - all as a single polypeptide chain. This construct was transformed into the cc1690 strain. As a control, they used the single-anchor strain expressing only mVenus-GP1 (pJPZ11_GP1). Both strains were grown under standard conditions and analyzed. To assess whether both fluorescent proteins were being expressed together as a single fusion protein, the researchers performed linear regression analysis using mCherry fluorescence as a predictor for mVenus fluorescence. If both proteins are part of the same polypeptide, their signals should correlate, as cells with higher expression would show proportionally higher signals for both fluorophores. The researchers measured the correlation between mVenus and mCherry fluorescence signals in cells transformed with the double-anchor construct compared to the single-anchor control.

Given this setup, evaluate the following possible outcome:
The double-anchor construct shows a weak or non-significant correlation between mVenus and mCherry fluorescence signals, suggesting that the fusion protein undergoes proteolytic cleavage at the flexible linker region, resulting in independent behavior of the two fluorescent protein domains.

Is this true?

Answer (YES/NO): NO